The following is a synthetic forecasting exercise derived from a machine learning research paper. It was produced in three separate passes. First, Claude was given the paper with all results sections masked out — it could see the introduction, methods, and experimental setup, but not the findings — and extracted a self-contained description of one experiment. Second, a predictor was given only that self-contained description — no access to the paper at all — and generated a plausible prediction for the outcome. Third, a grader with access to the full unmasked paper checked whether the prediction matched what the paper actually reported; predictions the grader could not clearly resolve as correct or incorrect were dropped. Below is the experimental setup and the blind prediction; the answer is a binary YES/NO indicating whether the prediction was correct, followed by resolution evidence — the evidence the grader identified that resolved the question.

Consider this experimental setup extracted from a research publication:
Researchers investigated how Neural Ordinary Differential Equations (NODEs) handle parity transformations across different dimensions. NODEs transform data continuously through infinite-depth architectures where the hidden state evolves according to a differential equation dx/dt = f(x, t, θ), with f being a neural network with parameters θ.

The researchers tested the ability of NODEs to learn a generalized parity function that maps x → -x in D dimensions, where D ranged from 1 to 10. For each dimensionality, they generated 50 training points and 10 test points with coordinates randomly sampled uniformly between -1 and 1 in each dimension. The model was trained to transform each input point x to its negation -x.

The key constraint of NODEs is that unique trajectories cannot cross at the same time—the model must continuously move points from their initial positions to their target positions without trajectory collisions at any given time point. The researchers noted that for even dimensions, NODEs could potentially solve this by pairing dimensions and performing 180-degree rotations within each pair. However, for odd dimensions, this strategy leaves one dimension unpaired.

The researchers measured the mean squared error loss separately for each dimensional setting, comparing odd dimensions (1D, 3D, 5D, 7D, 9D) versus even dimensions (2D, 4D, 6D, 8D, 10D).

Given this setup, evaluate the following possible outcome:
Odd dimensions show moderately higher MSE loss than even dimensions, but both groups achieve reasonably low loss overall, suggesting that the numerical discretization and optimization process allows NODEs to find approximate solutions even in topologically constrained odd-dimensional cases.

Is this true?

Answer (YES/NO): NO